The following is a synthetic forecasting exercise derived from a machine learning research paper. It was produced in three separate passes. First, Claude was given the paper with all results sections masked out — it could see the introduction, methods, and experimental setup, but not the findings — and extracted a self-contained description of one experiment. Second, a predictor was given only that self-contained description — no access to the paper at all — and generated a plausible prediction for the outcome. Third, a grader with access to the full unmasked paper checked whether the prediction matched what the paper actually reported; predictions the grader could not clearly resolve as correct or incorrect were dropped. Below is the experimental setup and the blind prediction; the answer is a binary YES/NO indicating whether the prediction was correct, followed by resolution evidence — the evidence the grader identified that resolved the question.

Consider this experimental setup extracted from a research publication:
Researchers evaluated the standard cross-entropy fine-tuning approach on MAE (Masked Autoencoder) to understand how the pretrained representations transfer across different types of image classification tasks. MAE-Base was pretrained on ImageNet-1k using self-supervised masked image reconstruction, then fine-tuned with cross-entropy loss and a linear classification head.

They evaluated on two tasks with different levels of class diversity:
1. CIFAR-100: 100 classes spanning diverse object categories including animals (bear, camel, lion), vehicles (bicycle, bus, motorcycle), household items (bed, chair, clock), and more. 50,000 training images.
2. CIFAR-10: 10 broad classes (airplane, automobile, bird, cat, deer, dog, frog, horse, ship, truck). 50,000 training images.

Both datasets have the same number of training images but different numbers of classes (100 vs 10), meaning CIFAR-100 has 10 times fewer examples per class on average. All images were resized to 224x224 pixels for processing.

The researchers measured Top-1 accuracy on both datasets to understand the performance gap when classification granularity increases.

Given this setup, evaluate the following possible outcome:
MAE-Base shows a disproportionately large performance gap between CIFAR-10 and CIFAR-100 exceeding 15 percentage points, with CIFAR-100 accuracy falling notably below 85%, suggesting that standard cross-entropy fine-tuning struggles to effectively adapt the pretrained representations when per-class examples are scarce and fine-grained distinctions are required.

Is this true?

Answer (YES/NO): NO